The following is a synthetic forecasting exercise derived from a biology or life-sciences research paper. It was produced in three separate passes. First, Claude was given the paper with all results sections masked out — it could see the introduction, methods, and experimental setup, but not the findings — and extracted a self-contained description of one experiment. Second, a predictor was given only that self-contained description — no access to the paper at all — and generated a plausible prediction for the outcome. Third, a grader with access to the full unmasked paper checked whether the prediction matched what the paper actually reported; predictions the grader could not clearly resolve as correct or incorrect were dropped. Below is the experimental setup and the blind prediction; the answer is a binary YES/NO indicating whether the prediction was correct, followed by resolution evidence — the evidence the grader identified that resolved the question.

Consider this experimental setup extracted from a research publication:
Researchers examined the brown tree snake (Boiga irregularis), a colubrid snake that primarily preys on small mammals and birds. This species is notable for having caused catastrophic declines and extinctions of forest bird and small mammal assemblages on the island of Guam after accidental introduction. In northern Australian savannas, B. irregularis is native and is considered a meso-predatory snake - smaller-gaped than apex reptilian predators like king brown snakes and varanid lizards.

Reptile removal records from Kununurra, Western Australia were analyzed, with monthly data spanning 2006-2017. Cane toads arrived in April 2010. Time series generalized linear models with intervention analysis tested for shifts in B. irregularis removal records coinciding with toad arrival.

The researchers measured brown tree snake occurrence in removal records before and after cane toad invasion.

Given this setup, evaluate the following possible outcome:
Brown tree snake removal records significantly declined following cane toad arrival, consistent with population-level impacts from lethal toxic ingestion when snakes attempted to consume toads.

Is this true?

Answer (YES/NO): NO